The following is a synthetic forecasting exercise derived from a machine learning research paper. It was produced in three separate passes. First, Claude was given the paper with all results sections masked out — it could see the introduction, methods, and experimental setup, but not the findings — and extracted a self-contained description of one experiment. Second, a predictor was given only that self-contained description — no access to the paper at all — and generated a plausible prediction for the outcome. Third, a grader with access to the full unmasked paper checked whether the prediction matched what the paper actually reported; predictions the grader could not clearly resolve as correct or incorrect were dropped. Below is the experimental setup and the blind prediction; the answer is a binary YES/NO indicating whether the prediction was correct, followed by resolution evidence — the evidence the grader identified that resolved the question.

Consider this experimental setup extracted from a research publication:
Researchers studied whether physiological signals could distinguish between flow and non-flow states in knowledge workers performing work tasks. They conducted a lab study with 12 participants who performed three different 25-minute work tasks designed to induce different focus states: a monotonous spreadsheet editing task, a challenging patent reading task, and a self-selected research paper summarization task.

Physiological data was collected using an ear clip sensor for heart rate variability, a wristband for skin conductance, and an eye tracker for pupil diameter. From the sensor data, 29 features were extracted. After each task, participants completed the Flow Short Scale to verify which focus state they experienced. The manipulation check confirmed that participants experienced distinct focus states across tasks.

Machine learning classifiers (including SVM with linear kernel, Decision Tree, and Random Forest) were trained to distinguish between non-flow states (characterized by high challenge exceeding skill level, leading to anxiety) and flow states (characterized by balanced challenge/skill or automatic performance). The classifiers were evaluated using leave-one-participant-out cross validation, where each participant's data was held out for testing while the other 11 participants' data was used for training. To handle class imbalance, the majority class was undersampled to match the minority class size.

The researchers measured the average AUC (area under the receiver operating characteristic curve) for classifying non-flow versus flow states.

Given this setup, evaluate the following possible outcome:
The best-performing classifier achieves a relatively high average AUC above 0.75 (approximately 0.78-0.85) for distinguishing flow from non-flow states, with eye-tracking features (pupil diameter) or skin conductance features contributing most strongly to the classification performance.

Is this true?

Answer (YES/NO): NO